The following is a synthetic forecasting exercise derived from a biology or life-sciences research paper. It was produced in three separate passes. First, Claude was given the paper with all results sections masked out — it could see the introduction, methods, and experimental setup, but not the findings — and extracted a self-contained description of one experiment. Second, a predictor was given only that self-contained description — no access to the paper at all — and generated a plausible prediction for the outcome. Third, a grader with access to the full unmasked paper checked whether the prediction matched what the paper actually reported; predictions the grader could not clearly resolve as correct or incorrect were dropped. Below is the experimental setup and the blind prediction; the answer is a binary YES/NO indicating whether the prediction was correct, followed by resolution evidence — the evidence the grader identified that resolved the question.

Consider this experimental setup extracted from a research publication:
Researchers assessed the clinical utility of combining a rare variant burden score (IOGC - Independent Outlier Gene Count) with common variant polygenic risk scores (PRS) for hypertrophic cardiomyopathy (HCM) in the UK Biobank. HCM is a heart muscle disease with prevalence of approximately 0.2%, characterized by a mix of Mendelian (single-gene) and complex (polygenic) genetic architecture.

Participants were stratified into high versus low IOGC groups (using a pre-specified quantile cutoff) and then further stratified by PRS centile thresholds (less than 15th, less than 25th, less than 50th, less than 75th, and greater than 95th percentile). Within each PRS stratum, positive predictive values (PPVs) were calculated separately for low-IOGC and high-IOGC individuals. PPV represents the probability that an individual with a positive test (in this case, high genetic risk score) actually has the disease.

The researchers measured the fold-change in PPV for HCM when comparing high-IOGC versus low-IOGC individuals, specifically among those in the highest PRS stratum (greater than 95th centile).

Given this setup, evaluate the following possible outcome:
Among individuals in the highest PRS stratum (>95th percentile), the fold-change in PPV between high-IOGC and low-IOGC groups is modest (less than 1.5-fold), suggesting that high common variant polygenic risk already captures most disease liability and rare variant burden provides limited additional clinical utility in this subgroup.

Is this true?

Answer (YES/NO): NO